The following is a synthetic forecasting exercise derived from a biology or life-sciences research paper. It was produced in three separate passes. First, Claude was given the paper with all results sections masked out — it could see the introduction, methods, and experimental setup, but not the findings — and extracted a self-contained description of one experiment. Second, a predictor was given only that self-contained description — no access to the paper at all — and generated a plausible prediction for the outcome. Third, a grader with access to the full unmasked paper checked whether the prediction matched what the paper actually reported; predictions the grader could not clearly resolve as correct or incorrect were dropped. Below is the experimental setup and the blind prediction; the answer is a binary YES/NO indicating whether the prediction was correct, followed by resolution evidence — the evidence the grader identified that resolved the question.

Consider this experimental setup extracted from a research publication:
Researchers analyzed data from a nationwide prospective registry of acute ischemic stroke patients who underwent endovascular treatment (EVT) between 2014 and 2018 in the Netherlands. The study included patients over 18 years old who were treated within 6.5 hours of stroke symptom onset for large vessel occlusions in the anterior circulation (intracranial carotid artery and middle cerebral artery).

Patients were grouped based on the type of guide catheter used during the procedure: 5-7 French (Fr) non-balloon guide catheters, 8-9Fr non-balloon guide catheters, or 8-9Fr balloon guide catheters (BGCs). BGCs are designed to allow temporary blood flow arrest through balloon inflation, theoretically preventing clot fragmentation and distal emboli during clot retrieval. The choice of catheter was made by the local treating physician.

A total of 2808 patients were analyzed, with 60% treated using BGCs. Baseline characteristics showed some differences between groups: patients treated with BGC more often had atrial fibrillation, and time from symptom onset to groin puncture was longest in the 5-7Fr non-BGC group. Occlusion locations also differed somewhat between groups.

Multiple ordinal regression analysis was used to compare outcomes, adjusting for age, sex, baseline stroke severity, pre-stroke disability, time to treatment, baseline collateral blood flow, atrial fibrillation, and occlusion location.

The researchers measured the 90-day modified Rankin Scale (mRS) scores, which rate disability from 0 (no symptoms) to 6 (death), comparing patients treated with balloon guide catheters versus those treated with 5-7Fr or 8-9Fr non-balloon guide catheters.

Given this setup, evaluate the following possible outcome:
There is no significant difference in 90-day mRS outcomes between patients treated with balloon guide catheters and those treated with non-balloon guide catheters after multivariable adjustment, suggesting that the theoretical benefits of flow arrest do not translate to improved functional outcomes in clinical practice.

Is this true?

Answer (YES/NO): YES